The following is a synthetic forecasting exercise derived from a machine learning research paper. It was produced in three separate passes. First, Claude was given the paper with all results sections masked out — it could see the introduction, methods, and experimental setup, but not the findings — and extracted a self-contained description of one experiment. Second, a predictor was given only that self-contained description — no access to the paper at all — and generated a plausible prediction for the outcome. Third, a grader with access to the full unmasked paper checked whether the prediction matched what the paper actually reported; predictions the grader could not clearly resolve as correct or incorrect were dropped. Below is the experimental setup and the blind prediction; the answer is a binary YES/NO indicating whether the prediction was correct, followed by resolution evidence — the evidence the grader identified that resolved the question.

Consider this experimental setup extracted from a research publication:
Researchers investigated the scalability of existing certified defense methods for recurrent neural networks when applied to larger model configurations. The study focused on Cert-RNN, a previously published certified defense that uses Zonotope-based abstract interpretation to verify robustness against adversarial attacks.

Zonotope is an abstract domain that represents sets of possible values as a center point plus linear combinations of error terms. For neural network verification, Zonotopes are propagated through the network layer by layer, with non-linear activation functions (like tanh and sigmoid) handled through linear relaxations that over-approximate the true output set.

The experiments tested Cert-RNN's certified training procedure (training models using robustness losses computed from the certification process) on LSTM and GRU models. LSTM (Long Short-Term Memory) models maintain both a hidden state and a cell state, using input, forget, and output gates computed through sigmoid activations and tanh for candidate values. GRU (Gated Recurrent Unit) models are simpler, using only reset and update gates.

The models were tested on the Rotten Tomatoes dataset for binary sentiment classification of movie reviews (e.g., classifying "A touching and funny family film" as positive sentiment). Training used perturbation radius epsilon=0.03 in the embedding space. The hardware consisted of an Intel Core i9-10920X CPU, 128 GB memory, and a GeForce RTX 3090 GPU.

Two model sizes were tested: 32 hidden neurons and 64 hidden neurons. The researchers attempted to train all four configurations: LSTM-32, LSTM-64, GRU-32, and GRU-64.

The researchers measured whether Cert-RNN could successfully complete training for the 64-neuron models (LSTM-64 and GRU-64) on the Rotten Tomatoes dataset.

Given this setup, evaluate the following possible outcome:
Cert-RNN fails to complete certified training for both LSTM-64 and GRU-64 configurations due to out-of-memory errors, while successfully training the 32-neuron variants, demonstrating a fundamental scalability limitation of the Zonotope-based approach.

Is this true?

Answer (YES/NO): NO